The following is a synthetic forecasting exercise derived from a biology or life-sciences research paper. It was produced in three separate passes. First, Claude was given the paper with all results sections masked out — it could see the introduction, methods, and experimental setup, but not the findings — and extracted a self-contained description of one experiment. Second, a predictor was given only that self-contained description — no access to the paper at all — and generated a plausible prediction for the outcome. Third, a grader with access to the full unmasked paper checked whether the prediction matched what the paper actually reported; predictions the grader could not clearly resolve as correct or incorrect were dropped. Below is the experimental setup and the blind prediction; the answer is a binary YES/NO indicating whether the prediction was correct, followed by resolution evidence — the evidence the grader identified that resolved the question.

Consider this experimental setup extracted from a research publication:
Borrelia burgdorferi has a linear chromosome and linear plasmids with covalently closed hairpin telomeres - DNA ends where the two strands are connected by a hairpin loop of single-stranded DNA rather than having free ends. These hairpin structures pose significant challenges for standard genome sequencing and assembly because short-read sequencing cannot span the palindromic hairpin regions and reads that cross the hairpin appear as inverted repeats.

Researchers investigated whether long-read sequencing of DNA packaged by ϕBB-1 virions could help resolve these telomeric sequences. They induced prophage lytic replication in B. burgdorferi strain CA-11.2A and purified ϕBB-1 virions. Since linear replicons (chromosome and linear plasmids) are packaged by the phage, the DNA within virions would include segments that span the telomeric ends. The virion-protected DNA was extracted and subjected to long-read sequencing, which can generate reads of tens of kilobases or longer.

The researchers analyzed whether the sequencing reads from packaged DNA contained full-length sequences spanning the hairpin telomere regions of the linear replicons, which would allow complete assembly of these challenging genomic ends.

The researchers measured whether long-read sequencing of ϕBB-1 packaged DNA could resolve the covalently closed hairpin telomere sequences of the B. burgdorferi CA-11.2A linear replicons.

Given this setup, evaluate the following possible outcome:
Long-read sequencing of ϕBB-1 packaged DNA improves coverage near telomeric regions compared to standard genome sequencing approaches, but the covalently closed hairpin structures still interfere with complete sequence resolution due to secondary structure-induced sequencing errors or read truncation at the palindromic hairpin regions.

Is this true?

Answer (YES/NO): NO